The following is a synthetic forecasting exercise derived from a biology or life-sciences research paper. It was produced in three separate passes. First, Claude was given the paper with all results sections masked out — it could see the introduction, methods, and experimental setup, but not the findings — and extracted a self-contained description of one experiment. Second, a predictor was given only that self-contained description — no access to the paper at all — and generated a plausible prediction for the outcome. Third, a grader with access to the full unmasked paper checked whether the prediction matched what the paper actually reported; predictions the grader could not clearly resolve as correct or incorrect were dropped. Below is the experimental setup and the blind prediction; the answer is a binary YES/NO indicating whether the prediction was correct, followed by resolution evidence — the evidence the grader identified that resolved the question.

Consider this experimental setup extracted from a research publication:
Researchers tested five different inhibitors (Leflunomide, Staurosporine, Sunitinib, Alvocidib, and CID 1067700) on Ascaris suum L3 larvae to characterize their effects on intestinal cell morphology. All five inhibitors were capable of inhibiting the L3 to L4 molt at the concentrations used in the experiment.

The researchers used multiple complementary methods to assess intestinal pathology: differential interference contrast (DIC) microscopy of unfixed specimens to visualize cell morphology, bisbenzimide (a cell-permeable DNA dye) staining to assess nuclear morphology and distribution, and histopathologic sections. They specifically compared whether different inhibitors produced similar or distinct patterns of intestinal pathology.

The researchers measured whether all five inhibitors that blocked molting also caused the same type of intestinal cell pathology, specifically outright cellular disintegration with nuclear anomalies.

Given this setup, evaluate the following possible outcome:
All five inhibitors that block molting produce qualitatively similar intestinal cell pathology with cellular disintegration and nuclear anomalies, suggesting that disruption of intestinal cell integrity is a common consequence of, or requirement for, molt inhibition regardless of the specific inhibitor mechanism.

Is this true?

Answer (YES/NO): NO